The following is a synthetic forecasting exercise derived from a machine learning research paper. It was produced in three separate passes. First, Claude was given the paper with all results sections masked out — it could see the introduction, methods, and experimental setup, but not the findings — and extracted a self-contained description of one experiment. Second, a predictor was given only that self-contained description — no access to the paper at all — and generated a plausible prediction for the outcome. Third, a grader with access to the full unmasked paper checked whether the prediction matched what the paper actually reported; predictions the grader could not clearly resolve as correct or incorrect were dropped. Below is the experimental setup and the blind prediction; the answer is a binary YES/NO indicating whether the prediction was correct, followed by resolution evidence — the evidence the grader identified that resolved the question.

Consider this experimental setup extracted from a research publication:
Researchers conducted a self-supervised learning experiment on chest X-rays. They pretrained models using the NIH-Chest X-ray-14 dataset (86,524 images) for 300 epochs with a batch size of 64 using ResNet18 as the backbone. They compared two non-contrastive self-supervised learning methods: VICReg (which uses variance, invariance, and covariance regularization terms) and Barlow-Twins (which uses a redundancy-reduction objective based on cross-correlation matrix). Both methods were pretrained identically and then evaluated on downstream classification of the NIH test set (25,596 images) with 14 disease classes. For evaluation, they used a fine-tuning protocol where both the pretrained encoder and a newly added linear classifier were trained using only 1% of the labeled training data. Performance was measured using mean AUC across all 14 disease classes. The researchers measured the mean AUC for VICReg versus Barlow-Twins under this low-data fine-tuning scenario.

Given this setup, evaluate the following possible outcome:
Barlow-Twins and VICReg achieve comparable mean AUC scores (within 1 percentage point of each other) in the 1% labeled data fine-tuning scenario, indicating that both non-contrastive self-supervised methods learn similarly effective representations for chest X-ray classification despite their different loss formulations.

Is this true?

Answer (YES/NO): NO